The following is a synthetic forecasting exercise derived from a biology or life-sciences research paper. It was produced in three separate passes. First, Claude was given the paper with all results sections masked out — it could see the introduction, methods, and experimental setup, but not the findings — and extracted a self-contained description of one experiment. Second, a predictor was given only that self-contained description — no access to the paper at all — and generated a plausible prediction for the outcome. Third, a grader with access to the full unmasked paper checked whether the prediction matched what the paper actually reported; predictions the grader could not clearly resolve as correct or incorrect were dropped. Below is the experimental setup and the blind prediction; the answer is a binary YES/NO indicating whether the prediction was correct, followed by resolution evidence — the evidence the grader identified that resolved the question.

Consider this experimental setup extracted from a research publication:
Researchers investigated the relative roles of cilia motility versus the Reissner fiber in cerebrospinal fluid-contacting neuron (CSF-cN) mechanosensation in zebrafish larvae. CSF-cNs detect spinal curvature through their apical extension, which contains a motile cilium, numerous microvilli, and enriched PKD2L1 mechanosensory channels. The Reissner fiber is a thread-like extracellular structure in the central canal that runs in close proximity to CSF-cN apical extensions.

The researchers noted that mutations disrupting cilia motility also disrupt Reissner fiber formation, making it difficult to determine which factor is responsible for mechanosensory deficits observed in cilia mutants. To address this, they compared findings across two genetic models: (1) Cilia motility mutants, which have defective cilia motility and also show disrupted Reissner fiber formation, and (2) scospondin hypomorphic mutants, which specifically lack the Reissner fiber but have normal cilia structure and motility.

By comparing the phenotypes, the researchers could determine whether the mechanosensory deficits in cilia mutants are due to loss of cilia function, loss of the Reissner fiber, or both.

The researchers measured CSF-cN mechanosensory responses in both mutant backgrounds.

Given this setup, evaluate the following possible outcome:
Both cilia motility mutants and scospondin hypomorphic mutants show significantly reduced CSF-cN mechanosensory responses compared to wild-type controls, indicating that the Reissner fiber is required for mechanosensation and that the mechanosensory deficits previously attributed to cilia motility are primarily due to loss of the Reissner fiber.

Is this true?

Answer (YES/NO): YES